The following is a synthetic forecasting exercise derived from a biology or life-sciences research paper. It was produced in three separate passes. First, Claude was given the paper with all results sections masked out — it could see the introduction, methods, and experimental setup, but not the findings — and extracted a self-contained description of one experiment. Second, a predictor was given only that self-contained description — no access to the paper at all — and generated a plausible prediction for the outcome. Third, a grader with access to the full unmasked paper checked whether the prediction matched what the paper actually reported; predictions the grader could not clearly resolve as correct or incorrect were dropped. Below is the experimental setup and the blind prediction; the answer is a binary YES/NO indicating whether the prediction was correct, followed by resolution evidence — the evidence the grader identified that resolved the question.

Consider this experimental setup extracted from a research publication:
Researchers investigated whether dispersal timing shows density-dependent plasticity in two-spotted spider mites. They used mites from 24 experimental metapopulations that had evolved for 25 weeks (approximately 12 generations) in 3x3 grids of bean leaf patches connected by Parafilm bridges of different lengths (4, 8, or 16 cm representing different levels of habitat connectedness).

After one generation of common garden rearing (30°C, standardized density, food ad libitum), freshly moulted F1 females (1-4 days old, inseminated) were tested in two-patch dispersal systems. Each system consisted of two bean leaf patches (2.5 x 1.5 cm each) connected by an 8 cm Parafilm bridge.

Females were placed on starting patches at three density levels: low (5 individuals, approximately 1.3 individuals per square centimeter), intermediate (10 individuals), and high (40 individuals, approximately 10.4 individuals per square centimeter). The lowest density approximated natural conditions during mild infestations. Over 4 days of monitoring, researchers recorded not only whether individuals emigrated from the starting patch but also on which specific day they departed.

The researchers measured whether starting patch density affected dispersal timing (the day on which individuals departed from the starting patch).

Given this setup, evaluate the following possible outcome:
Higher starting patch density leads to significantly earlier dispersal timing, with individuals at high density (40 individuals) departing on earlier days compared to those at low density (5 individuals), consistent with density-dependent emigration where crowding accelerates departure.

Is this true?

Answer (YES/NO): NO